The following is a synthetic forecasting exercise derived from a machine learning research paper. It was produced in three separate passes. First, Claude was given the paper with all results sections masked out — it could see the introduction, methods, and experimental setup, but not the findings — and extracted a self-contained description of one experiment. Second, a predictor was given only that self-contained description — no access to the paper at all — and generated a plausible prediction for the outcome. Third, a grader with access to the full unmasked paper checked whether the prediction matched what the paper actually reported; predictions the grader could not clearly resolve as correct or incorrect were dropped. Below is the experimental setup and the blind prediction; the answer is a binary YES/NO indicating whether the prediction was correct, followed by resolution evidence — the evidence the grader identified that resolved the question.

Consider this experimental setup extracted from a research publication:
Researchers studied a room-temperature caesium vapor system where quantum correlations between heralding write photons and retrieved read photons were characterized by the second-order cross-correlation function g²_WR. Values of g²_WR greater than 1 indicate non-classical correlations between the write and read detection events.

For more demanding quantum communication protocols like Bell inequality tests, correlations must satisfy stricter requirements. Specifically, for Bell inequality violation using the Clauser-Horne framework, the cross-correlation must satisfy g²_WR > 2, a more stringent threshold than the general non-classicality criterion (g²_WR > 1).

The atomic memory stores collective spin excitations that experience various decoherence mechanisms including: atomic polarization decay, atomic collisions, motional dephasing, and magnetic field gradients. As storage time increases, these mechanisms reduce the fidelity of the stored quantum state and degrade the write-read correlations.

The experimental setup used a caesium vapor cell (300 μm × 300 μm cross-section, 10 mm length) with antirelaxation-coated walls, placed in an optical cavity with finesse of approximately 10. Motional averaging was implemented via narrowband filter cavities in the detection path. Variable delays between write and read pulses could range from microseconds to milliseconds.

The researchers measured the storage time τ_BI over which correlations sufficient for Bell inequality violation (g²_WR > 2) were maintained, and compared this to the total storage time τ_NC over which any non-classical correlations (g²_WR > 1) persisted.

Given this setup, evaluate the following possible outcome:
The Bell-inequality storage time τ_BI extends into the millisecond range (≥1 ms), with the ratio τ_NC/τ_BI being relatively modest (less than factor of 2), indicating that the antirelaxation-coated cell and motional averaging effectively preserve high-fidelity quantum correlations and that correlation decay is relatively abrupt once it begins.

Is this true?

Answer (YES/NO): NO